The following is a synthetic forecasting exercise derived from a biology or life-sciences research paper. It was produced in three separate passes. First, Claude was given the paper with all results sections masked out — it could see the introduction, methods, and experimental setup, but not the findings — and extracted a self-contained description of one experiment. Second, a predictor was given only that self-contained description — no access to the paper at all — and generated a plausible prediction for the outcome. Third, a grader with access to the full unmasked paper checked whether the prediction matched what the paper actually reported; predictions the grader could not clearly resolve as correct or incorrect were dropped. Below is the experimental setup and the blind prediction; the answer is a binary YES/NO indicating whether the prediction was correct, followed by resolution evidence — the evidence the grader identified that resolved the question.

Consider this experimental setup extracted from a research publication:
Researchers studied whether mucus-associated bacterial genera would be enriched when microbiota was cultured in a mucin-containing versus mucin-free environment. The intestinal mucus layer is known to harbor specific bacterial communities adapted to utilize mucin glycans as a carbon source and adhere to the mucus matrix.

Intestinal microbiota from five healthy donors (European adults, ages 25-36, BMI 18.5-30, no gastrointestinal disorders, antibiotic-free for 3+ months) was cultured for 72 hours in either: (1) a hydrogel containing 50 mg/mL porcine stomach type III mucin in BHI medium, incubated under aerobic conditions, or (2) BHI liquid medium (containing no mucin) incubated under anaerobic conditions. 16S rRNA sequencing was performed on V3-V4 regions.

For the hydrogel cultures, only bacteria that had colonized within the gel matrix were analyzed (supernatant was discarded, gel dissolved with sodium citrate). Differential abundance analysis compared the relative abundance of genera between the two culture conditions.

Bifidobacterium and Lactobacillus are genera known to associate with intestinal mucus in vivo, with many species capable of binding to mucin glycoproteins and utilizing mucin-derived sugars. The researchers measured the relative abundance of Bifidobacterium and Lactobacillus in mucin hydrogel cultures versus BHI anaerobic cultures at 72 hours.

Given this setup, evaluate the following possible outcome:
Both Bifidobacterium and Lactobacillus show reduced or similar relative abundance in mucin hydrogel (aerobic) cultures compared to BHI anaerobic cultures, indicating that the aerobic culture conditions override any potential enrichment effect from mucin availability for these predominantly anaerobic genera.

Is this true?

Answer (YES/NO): NO